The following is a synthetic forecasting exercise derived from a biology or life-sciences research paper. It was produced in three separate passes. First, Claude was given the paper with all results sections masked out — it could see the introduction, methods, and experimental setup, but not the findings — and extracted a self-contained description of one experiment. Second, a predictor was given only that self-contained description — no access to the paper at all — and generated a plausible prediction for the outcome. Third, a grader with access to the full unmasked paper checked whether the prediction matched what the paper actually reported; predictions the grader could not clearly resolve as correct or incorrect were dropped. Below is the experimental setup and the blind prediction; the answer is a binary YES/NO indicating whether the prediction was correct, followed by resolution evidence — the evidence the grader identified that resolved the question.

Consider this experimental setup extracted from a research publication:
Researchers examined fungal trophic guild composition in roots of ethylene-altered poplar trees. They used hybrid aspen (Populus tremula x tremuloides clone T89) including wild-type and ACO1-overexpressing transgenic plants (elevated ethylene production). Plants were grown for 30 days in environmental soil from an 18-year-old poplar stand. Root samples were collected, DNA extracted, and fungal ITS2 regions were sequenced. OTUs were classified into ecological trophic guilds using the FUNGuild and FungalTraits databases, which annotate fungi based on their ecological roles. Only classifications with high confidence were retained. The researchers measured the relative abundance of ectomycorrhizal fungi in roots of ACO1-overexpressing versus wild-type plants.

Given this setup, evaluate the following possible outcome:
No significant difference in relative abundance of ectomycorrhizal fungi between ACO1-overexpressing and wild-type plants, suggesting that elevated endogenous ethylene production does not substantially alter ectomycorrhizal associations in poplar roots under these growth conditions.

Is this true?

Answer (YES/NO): YES